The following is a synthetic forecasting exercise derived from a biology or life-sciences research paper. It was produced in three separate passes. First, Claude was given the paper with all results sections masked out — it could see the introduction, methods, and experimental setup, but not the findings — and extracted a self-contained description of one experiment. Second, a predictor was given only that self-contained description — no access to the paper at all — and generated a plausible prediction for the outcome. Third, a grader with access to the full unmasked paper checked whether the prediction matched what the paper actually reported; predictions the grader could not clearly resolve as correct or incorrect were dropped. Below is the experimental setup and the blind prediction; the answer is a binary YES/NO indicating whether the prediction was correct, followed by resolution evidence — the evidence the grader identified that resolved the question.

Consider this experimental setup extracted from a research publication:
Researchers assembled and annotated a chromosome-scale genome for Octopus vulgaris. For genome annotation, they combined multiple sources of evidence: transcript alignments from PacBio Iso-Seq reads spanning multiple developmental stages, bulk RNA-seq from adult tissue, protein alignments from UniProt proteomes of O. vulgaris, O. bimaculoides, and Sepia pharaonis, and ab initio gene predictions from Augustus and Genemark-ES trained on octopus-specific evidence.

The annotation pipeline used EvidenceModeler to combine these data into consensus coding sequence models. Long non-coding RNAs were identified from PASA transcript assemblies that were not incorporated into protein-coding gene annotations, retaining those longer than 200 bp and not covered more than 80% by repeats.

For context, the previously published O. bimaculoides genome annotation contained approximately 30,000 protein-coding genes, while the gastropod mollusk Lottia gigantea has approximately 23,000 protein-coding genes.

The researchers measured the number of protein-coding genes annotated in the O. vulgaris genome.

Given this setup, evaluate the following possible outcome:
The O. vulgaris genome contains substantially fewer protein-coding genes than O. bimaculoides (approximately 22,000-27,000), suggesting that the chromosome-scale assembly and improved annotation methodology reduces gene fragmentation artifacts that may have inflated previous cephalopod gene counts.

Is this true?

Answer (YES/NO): YES